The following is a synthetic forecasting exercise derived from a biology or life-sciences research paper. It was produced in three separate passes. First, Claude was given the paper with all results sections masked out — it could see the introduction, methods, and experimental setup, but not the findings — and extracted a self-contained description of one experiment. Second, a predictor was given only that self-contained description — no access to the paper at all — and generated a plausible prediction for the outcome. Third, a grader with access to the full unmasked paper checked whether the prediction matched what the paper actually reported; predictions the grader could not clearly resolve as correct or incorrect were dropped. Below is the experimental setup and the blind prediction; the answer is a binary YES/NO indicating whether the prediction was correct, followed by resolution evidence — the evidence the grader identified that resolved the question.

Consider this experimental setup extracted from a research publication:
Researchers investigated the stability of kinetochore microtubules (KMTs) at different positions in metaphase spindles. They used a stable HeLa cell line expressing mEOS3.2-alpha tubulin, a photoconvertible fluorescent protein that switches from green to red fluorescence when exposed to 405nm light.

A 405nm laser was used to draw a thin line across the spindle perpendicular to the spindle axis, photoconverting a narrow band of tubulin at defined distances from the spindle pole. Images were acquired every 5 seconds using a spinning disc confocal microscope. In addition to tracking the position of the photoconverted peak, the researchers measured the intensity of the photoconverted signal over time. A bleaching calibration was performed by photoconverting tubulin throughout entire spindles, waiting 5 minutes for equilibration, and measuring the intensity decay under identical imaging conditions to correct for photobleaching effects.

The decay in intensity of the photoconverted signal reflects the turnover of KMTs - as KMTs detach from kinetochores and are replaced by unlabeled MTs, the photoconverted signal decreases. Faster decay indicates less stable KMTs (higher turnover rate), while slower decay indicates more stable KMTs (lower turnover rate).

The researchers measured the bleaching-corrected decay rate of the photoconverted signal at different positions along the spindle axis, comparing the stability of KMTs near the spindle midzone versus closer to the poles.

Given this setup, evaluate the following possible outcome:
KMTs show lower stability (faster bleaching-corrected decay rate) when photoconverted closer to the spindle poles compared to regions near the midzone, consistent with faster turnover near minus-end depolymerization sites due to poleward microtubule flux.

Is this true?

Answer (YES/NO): NO